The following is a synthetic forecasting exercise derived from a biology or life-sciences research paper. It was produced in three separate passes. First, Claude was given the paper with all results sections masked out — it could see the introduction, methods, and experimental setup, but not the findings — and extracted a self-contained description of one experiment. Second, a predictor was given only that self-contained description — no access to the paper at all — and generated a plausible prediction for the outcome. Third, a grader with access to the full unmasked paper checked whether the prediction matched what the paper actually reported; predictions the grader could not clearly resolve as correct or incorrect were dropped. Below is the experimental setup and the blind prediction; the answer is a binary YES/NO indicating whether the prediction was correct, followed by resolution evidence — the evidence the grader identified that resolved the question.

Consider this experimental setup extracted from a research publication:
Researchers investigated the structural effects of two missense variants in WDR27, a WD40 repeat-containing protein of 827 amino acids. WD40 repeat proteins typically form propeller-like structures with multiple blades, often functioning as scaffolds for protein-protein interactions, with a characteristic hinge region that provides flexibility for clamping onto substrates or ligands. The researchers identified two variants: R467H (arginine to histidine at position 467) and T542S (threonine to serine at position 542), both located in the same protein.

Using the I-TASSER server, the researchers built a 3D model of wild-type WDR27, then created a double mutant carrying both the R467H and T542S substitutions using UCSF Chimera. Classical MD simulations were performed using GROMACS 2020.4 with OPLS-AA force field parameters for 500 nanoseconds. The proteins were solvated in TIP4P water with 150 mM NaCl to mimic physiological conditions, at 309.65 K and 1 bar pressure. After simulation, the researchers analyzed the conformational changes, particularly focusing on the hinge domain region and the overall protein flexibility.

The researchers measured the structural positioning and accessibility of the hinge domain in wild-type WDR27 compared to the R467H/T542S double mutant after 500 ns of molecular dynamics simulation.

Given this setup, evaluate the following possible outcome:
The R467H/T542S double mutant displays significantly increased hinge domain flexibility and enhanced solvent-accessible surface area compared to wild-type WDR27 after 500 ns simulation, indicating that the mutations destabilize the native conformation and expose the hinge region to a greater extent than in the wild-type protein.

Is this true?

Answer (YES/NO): NO